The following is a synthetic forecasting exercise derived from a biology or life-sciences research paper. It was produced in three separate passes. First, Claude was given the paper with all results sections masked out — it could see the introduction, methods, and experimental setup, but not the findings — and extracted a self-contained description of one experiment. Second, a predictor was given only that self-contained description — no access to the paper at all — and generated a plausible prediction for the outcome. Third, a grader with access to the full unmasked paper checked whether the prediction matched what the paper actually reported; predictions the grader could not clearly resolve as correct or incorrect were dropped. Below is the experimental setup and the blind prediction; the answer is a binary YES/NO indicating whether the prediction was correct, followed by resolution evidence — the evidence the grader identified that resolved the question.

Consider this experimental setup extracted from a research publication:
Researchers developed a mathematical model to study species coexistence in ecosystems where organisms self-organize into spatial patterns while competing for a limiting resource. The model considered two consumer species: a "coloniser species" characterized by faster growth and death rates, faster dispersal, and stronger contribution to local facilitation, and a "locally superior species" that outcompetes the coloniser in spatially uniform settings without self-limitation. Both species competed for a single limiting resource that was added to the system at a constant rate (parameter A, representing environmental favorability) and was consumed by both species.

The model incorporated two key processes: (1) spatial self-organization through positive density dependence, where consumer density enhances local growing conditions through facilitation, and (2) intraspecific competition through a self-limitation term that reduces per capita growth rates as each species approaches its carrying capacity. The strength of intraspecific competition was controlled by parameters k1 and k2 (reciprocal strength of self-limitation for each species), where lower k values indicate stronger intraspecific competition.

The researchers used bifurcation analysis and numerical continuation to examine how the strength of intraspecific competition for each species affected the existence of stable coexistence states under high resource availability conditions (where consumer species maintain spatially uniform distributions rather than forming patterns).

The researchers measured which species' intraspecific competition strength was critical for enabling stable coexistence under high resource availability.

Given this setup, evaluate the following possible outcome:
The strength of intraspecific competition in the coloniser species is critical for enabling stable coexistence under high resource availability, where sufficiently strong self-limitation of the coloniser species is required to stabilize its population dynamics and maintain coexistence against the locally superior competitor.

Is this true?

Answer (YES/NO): NO